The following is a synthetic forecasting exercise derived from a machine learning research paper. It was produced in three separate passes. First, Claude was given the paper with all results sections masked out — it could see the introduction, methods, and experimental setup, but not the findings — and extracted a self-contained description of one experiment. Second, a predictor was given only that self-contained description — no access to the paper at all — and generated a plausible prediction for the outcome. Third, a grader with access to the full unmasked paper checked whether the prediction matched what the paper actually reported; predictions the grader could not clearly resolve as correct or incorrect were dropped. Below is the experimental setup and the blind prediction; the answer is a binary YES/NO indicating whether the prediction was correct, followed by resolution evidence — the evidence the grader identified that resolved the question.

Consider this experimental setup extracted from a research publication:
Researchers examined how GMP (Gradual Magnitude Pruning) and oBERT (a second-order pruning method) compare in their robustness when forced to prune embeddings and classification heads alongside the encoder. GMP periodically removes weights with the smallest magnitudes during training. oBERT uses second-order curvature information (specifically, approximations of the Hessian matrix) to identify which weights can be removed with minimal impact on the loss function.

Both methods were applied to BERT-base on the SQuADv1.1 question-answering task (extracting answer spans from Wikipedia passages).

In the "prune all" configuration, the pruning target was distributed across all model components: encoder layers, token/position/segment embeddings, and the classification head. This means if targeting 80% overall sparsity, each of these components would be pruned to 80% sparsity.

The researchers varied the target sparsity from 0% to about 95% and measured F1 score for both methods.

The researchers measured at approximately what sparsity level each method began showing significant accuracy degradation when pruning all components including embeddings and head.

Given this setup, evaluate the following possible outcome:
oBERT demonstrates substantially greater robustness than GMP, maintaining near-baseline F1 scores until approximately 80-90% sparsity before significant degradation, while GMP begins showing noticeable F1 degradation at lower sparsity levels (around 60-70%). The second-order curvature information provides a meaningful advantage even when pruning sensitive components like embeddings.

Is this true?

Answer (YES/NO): NO